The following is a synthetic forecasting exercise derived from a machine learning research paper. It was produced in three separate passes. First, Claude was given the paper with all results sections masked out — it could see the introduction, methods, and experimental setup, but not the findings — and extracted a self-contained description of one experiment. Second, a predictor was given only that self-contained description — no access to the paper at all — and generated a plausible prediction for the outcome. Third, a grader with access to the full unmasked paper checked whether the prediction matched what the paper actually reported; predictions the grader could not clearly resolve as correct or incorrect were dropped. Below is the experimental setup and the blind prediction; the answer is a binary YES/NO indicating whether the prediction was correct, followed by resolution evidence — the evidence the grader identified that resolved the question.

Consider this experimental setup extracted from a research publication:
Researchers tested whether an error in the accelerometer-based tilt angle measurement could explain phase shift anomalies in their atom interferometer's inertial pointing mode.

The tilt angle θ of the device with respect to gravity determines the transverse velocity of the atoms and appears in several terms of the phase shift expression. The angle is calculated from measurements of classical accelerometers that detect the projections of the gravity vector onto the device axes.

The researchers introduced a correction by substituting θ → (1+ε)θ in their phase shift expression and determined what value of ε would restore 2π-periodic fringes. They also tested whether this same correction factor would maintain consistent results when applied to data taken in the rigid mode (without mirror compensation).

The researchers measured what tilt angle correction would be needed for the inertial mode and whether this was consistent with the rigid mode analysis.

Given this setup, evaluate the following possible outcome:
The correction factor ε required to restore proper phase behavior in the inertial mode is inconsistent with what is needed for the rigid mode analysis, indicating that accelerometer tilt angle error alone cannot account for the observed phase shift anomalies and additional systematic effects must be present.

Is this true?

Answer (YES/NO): YES